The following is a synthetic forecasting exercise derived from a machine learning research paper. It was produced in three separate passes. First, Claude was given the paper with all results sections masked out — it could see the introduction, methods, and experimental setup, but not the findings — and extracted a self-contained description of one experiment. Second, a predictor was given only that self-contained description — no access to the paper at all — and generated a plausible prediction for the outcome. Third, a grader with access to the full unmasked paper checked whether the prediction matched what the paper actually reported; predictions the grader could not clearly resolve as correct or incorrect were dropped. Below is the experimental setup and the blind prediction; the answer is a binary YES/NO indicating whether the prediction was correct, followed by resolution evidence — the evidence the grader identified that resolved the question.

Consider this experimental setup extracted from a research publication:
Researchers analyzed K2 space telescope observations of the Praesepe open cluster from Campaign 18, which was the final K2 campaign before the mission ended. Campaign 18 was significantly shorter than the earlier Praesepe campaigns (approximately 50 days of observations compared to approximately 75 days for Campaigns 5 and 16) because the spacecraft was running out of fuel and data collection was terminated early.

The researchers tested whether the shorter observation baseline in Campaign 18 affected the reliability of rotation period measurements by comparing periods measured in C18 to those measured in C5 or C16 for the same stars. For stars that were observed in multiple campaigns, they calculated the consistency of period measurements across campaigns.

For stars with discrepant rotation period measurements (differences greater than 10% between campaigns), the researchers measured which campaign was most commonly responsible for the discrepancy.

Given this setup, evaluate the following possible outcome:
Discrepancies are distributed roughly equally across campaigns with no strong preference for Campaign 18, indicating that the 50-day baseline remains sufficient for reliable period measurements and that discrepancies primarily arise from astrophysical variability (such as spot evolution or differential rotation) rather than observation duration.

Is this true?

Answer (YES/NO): NO